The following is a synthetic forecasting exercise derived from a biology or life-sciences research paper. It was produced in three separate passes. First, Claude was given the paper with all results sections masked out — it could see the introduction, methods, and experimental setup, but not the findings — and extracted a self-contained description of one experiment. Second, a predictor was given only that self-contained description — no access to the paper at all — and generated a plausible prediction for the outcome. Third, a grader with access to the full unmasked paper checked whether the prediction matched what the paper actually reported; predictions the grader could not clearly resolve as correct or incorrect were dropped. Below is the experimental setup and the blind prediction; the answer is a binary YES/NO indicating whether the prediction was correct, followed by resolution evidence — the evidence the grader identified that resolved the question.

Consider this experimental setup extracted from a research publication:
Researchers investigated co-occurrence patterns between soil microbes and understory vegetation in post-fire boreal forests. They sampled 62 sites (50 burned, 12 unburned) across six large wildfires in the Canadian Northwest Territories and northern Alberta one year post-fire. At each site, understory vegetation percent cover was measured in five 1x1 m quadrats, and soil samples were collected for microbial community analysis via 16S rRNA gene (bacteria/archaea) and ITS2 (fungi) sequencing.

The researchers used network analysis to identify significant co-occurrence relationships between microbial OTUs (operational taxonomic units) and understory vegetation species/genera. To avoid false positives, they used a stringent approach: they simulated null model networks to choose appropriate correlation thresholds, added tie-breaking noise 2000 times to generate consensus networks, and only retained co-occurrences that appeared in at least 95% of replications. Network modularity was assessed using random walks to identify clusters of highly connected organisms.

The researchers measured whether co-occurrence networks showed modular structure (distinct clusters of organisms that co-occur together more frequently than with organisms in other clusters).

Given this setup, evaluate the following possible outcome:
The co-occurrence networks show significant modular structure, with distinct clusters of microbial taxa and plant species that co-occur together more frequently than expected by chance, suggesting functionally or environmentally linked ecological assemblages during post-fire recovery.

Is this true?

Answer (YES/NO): NO